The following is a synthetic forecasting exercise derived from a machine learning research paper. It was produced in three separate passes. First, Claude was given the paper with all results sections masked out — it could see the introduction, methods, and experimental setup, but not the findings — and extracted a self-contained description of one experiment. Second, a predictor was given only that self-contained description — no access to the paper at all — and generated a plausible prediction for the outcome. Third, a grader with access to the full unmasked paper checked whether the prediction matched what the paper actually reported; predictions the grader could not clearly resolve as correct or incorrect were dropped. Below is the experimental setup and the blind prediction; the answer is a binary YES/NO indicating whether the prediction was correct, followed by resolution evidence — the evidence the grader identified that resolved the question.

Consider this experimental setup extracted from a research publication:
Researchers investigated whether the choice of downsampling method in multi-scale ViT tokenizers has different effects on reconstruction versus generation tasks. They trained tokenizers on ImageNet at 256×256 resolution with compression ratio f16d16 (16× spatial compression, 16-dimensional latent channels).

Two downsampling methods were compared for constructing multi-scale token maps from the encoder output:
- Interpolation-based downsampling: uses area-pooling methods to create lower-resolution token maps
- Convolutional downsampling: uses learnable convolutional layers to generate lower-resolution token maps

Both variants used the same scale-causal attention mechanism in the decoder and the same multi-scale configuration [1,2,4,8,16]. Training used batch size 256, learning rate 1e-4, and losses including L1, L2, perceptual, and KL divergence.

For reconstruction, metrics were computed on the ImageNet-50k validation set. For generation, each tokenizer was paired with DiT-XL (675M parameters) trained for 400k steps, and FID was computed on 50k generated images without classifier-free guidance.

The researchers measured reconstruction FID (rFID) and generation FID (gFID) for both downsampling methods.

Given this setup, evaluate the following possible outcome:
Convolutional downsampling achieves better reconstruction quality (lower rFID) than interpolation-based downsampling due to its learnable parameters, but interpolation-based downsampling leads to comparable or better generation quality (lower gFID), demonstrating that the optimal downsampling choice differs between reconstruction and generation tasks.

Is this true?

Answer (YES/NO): NO